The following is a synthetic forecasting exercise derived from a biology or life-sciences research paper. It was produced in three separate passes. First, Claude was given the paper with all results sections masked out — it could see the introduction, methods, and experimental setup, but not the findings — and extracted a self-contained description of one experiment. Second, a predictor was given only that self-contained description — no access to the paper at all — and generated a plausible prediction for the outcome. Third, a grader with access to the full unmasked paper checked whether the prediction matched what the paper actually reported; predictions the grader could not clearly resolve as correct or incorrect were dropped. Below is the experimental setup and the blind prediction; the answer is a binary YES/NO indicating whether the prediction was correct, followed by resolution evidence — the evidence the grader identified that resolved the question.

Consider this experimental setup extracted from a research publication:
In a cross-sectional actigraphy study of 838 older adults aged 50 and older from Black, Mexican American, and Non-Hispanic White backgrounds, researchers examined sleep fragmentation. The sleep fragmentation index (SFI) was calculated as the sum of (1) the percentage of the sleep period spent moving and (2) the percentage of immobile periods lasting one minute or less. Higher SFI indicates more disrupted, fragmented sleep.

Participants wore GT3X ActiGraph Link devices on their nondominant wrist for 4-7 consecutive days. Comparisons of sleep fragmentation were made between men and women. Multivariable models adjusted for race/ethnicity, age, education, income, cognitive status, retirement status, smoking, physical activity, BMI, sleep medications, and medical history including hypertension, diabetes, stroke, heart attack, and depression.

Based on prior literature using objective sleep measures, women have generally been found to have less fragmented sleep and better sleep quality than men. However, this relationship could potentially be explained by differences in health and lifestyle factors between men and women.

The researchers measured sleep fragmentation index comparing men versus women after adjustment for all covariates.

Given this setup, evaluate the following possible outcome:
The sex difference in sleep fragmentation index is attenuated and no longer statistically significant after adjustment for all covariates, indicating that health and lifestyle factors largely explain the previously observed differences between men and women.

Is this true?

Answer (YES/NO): NO